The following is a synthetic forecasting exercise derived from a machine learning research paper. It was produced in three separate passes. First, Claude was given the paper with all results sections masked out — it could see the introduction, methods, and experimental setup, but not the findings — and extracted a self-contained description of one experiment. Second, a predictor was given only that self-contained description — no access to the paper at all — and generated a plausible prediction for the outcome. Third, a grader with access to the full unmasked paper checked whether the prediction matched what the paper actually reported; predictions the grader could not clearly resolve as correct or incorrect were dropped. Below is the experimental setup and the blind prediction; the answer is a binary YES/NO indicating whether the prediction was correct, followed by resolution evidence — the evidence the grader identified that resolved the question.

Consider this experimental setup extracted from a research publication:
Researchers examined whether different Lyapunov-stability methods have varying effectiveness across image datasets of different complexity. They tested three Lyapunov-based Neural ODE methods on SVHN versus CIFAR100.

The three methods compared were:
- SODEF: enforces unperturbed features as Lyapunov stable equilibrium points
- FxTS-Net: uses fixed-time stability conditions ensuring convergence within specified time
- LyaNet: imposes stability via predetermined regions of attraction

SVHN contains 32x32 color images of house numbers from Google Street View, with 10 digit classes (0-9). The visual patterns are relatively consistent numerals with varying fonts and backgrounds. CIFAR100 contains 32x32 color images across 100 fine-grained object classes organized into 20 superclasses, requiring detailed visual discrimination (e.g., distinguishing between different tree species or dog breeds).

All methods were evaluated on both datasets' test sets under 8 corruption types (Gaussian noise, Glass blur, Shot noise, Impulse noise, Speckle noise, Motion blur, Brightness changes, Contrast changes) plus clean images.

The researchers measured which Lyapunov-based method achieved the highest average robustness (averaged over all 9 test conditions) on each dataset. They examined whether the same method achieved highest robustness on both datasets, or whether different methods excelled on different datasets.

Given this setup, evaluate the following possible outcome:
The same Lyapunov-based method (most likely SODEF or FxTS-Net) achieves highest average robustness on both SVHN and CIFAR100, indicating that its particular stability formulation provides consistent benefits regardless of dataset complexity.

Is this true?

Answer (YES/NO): YES